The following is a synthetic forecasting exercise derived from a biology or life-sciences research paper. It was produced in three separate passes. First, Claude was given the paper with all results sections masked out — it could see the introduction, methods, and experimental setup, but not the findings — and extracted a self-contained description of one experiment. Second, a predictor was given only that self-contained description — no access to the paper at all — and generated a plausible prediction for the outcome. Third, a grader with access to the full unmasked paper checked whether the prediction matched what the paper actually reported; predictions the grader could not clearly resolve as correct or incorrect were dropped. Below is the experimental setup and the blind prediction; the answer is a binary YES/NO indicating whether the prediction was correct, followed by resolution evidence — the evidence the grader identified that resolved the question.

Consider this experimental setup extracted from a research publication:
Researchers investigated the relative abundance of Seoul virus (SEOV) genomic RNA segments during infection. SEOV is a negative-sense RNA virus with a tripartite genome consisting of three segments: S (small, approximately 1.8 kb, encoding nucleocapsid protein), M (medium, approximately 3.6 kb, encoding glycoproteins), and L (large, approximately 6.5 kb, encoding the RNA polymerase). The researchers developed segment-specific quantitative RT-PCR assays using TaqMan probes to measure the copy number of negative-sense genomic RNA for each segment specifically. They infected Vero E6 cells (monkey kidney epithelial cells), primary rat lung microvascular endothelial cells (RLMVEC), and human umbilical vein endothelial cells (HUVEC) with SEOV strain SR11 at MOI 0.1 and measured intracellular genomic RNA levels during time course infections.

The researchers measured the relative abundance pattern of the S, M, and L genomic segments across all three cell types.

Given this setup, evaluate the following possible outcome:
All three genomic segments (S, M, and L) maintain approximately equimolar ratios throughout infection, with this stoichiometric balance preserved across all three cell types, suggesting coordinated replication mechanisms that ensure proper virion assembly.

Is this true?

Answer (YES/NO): NO